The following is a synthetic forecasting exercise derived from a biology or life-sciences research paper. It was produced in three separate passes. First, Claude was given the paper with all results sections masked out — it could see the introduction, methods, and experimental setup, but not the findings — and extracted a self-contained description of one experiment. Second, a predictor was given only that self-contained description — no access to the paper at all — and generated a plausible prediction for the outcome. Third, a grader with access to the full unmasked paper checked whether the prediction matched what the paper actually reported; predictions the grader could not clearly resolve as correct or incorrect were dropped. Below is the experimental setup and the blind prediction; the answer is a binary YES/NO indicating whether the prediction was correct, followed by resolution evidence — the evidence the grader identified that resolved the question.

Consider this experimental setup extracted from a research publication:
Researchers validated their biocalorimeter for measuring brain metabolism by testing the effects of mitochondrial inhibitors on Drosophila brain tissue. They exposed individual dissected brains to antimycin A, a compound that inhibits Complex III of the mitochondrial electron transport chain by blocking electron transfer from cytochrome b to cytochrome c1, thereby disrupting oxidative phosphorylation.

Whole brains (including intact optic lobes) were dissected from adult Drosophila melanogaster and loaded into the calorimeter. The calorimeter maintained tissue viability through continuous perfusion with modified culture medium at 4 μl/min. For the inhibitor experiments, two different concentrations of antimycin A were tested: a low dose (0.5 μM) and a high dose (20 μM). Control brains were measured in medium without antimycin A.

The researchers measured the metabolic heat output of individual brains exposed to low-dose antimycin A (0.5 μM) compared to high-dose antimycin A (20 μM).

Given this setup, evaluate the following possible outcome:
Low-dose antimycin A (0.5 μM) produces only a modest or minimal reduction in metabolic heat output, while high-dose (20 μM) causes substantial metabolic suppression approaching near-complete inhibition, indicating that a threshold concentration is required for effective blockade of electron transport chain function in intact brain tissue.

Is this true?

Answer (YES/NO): NO